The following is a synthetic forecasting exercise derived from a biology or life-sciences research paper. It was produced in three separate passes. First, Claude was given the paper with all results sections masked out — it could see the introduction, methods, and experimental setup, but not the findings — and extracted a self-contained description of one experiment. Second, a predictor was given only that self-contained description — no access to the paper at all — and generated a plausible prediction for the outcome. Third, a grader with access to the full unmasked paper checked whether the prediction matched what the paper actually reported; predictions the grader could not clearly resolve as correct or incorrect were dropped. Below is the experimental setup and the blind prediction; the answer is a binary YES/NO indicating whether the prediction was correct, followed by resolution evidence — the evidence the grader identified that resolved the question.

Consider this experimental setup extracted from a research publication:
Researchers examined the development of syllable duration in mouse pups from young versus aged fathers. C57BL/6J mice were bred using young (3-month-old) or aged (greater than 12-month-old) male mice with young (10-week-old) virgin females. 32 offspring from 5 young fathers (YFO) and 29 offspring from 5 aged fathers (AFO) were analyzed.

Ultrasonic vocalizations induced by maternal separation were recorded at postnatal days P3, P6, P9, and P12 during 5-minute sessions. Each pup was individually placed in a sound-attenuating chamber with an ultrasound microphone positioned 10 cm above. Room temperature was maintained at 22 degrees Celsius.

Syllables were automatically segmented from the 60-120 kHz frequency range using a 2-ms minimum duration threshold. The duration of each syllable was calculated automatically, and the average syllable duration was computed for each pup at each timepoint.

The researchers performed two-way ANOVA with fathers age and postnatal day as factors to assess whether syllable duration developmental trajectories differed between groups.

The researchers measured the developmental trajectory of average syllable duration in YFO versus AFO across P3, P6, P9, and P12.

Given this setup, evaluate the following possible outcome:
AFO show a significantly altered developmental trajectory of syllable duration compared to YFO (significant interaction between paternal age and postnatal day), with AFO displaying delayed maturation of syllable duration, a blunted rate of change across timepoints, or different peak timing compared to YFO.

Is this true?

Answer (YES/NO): NO